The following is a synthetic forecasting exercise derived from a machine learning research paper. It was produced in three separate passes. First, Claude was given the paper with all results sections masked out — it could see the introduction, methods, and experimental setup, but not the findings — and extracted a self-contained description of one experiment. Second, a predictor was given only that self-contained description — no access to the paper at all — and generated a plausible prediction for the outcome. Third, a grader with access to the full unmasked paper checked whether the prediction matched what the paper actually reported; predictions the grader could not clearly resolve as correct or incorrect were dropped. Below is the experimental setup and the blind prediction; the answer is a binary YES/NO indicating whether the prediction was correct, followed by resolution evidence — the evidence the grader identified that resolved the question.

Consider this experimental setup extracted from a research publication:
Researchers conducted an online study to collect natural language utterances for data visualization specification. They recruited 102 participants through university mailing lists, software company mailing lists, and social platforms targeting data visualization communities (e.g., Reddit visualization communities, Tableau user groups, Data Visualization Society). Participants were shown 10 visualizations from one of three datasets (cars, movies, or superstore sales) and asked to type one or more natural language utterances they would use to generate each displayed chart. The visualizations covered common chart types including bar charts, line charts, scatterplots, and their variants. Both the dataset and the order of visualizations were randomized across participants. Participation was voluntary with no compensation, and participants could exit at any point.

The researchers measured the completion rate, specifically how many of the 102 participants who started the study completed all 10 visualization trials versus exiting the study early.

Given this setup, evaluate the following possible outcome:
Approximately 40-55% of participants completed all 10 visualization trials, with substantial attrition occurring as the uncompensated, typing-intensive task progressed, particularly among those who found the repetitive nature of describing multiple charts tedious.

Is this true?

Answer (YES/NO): NO